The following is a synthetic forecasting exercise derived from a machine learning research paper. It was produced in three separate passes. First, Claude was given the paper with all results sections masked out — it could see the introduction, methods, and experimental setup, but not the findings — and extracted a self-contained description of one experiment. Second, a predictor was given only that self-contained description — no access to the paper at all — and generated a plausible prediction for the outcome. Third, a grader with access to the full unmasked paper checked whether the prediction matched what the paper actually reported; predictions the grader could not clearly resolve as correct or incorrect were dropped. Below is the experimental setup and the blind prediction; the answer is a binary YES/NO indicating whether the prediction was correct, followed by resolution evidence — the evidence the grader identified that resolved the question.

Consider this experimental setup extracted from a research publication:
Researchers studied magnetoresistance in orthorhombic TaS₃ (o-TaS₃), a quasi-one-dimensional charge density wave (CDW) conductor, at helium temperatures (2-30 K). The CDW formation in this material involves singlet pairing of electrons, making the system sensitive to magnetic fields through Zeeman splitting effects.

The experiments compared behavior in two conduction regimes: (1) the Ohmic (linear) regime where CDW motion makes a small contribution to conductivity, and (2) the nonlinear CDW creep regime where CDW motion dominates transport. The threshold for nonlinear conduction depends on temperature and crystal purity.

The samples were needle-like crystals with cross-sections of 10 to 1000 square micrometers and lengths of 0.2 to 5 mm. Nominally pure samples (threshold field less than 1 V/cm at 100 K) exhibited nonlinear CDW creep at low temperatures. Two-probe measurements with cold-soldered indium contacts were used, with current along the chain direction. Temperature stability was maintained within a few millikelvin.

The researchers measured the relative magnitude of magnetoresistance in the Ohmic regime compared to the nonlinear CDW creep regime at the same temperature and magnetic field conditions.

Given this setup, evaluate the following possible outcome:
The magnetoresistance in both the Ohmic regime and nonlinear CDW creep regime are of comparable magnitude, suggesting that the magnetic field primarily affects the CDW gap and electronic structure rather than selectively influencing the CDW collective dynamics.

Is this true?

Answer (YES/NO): NO